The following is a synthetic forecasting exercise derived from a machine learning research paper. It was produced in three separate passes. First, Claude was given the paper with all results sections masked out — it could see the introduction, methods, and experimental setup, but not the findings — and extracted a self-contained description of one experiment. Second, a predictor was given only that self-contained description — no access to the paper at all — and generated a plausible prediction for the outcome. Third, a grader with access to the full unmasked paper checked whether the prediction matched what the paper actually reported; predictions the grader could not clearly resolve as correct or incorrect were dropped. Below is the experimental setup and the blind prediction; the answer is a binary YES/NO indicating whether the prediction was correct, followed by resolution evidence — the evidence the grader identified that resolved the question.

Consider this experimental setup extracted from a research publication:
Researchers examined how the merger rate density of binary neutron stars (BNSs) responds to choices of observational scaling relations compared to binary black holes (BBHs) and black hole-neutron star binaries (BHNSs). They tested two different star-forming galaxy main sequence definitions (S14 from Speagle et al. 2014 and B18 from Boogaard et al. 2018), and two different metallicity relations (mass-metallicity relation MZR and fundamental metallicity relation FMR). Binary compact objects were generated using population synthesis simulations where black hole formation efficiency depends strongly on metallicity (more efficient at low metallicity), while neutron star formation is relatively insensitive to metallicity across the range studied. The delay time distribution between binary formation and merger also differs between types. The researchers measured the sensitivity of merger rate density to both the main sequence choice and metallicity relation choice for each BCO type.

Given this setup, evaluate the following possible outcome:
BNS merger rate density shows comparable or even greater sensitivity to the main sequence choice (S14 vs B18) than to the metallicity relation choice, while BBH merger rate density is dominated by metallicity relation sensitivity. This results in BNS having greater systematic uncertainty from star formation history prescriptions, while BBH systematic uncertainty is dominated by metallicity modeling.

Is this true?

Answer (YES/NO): NO